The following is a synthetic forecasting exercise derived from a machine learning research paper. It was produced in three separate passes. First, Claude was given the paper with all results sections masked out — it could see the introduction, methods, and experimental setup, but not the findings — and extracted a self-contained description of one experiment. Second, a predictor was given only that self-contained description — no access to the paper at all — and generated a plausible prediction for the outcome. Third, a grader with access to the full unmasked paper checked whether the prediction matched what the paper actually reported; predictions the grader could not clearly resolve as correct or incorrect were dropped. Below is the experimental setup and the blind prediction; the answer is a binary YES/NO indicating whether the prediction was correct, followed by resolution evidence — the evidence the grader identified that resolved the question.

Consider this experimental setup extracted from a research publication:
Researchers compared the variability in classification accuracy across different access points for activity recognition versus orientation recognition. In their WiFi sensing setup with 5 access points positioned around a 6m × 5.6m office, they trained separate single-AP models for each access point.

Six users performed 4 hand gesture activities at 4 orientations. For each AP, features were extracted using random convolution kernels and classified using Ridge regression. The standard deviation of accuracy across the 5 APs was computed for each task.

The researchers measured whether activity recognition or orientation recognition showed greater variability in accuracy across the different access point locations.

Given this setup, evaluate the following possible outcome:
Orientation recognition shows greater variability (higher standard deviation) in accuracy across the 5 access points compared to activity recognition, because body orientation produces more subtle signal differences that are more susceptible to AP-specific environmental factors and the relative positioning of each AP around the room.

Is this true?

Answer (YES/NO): NO